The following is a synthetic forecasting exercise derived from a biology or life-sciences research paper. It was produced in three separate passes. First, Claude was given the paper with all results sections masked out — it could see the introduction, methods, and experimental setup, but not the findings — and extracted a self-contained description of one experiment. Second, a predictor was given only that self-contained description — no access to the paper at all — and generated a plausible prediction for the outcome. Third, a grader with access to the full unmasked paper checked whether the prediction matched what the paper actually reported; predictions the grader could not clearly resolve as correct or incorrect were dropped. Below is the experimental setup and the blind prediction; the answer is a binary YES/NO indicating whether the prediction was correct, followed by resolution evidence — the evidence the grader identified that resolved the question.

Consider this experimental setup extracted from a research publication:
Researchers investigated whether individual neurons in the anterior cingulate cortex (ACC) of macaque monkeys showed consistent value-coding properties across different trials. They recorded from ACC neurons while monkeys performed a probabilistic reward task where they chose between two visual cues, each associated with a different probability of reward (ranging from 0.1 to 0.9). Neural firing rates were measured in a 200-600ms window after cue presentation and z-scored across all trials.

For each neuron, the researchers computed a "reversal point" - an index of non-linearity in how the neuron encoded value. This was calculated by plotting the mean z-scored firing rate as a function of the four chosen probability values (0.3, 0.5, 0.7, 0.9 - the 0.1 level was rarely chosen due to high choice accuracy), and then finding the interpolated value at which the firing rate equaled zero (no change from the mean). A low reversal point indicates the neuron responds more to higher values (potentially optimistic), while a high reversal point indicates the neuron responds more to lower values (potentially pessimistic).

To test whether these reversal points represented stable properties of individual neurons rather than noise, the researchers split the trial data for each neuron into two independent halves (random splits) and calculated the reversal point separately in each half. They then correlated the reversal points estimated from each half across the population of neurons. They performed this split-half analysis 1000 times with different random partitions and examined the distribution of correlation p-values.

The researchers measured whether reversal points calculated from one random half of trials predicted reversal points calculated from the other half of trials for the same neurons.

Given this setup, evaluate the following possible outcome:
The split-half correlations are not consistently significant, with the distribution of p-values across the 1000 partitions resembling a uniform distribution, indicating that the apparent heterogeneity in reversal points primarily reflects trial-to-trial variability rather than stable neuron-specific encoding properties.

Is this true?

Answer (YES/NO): NO